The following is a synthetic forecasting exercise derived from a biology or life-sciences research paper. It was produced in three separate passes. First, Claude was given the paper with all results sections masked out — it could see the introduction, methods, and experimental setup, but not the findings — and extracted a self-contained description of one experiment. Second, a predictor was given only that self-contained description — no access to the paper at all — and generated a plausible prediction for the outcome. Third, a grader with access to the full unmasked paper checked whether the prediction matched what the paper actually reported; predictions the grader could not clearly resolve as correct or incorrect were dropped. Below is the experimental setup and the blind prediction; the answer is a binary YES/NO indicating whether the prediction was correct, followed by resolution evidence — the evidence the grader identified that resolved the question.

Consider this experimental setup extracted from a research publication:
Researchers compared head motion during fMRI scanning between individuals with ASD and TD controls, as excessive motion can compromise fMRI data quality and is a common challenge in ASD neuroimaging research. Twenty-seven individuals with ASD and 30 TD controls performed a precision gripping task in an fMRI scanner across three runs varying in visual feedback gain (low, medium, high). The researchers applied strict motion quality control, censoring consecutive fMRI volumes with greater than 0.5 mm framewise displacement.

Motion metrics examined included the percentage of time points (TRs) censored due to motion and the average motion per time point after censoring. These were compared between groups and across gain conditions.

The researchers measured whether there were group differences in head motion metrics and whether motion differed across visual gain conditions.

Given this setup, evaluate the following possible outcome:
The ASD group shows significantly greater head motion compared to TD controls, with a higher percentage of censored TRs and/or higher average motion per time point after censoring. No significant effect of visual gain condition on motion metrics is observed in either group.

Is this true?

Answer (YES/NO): NO